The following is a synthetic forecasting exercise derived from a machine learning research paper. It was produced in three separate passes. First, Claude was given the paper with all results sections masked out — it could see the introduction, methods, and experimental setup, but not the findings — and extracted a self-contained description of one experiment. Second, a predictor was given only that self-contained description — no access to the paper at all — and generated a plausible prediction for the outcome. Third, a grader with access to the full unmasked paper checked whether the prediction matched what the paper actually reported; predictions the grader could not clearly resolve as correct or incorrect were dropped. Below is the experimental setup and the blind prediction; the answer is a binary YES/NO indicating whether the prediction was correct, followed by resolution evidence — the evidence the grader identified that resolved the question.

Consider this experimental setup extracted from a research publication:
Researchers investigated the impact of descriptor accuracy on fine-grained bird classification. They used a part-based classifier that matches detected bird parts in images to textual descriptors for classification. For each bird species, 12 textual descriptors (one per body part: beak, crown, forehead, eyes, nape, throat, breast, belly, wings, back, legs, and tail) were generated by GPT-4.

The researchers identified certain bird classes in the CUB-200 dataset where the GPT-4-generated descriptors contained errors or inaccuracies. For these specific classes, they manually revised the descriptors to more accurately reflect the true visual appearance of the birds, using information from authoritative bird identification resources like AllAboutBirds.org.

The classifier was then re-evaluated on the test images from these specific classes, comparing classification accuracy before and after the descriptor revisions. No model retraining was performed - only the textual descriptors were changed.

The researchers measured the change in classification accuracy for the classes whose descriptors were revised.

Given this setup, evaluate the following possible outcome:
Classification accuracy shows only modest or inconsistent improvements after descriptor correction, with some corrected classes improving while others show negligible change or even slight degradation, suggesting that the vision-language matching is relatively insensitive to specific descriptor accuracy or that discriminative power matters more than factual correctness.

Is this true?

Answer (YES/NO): NO